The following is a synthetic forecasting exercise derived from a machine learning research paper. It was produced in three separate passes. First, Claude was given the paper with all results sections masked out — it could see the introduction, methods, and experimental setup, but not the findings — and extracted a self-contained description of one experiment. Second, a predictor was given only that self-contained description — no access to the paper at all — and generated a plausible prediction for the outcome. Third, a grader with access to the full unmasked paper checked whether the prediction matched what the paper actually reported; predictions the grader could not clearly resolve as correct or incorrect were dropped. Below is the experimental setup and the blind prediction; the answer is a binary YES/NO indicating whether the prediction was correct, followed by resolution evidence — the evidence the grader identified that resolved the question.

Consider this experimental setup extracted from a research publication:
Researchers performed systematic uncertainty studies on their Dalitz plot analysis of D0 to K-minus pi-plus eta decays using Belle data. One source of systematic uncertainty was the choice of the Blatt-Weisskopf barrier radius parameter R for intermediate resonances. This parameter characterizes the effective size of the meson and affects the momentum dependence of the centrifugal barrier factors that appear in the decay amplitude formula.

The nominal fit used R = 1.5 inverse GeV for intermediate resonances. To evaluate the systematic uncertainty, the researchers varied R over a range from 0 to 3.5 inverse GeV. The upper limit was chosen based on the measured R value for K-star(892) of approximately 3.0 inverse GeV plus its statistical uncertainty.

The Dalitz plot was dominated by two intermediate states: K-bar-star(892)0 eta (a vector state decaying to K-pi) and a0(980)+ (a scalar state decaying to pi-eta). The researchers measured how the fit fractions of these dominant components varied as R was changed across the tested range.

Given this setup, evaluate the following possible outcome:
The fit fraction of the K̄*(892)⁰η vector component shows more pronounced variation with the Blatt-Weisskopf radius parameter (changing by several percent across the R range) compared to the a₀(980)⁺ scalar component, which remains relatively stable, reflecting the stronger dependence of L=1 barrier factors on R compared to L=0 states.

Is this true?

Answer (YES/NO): NO